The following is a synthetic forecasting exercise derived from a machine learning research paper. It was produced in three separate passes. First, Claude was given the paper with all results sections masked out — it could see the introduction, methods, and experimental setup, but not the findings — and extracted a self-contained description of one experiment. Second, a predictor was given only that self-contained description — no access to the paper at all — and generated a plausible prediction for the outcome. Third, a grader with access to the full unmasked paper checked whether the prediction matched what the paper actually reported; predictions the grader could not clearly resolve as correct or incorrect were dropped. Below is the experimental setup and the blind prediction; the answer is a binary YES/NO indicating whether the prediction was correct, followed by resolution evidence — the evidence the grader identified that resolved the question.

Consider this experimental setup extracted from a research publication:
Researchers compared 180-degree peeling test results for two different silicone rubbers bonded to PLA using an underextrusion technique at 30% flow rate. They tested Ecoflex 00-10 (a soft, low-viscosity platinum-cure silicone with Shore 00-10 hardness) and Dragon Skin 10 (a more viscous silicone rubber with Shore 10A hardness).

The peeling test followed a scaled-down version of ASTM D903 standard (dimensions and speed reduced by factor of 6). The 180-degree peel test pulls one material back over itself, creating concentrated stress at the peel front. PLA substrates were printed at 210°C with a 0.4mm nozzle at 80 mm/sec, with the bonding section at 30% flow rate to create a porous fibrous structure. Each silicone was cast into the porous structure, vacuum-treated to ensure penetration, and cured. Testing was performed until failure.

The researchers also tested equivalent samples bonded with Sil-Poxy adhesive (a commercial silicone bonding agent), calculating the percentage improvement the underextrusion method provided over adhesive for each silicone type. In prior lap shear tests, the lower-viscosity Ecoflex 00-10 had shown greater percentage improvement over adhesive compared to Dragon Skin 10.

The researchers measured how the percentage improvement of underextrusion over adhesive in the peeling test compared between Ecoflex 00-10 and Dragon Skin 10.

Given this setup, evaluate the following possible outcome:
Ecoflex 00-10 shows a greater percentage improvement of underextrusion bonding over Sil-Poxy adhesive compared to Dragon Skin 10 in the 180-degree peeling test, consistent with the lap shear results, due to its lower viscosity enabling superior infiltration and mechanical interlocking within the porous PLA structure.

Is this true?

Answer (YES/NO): NO